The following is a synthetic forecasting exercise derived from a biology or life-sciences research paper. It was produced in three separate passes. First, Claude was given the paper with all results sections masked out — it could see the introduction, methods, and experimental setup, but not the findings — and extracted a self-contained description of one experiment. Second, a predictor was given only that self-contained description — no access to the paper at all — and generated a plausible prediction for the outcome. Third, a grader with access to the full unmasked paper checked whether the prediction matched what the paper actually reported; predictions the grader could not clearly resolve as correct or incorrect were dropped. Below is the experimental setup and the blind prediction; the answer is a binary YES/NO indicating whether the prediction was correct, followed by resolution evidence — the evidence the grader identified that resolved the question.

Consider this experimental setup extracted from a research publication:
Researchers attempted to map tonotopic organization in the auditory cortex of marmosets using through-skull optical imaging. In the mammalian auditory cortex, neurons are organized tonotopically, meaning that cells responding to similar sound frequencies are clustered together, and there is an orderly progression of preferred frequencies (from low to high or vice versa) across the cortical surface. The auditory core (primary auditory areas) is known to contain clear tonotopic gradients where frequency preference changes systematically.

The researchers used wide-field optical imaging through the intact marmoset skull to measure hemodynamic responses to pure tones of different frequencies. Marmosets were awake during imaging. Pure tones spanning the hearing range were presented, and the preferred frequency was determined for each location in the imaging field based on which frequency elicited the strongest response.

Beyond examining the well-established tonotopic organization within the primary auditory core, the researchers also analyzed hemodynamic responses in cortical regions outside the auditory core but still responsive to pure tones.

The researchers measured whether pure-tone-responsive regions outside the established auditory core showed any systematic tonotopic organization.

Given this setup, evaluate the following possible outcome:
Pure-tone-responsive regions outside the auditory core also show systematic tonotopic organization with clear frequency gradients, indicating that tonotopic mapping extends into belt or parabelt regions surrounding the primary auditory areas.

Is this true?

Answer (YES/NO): YES